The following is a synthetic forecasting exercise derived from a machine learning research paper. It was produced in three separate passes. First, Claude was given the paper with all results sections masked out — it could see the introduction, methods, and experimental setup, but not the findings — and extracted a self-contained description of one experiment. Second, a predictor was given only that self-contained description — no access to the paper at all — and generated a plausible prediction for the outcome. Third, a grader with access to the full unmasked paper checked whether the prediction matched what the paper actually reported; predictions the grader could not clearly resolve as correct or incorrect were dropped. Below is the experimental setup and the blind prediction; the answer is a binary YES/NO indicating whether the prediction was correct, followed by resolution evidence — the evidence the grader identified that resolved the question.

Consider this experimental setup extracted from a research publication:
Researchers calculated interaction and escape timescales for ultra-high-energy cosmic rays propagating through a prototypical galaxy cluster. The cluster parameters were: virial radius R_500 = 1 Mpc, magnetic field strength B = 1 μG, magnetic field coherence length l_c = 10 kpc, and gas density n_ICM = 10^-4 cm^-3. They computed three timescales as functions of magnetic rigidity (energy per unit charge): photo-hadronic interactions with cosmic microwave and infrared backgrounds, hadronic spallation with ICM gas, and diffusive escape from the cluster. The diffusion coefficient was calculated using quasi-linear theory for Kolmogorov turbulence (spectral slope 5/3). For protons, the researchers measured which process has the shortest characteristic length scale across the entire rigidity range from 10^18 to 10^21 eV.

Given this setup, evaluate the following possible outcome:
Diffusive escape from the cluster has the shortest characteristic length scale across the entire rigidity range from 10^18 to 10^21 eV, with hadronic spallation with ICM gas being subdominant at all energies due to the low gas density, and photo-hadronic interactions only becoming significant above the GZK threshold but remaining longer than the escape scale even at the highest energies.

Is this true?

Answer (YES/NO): YES